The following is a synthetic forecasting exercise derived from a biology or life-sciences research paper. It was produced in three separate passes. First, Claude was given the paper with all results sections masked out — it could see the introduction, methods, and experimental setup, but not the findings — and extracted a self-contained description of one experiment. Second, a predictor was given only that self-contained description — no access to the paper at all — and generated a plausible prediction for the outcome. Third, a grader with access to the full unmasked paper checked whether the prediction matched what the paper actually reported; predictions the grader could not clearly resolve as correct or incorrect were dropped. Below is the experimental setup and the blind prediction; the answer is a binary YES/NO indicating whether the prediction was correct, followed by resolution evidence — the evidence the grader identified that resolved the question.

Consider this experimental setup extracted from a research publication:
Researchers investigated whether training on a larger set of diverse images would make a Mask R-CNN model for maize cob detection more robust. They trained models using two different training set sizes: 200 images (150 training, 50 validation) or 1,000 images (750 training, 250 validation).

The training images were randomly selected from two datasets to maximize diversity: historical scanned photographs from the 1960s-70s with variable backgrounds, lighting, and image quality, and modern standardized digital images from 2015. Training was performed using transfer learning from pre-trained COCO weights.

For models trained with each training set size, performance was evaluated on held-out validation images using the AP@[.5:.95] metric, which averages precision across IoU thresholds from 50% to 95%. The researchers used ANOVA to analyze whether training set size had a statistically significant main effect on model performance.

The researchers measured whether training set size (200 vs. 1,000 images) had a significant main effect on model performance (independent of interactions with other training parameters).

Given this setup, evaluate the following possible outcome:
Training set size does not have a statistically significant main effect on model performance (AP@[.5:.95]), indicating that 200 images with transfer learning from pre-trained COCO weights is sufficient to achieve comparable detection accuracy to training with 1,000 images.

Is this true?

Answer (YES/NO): YES